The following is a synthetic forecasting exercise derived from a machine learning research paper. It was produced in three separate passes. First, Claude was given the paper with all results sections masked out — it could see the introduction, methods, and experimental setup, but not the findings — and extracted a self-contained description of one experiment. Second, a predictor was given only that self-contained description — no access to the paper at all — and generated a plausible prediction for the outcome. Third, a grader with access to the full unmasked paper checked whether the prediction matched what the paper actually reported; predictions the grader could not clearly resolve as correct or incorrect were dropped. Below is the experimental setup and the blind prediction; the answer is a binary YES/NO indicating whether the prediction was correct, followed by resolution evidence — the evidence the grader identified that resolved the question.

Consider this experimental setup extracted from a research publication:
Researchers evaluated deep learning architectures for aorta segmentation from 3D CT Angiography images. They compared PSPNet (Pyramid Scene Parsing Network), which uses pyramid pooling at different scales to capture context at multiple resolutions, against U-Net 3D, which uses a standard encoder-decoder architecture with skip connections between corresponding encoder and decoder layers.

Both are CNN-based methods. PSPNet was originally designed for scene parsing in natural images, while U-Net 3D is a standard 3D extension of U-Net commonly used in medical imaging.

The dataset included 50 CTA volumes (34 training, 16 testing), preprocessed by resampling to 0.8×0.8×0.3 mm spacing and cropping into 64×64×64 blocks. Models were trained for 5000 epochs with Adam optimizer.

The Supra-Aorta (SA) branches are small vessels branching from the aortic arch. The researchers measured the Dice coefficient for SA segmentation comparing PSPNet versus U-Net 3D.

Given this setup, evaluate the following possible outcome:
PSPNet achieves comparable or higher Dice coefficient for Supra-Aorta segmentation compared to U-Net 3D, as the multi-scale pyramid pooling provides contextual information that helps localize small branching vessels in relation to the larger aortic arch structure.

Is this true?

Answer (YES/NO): YES